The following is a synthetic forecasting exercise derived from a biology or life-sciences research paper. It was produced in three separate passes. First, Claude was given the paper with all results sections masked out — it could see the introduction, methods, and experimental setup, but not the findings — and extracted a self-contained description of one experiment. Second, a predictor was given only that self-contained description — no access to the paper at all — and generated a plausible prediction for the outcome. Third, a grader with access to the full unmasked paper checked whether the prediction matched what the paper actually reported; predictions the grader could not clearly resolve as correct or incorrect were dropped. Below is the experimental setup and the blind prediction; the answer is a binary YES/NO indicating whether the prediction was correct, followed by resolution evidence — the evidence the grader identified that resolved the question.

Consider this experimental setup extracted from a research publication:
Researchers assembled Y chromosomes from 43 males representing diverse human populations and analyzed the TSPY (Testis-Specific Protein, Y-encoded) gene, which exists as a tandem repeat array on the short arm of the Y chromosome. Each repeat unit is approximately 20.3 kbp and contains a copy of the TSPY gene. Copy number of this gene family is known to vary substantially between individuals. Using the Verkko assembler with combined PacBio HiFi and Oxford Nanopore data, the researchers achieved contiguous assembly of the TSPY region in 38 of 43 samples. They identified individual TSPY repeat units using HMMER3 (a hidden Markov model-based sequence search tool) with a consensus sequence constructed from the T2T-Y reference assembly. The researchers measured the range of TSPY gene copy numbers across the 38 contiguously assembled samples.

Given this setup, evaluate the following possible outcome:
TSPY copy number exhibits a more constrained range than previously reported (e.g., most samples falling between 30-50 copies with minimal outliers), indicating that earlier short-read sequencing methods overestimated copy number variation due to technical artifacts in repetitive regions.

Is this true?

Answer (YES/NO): NO